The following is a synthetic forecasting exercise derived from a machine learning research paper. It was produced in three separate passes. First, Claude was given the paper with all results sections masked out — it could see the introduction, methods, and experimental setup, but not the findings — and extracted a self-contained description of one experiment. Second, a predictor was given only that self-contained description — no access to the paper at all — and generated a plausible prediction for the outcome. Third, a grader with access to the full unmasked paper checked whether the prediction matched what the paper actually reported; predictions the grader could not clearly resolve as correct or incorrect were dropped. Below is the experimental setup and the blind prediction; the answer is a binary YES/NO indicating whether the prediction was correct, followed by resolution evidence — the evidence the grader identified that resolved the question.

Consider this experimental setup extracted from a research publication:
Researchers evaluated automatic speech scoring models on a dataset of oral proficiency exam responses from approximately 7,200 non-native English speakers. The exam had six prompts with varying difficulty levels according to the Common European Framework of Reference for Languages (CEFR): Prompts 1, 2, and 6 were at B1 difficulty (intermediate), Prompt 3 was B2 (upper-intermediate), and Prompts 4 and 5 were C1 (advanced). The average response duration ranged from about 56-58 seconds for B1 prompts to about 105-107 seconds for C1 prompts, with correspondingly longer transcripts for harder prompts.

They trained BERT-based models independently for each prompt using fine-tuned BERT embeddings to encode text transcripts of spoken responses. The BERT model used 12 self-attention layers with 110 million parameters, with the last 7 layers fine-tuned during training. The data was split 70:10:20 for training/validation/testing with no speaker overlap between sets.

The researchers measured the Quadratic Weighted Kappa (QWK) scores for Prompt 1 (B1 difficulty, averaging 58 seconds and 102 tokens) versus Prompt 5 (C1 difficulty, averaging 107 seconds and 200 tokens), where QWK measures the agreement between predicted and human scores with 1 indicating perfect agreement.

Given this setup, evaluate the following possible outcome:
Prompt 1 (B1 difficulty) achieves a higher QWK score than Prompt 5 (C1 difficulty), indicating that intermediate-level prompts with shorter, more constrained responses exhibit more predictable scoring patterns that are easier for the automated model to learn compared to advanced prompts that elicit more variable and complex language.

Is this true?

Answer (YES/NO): NO